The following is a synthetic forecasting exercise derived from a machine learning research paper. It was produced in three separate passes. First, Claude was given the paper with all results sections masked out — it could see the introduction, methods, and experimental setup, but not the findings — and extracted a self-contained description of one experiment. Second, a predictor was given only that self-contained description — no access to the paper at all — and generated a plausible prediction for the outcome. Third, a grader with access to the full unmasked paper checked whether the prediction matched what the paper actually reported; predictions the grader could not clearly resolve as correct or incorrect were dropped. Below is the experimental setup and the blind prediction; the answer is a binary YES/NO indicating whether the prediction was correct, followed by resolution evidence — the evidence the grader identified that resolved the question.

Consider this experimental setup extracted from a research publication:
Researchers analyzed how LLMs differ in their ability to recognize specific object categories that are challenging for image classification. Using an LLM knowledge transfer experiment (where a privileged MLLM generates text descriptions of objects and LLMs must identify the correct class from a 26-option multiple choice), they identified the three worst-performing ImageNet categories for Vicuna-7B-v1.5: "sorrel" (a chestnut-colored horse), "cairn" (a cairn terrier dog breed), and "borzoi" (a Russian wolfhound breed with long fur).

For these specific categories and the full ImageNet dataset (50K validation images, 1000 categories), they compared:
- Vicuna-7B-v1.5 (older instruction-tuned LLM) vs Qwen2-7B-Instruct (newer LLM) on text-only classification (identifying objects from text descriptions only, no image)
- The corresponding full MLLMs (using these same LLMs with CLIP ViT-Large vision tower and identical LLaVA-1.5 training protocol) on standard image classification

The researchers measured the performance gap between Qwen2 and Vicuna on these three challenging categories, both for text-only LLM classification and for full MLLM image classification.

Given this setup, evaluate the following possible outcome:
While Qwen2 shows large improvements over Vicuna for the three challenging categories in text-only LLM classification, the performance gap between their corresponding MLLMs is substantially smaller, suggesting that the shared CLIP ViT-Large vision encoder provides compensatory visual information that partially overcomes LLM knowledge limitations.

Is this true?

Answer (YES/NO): NO